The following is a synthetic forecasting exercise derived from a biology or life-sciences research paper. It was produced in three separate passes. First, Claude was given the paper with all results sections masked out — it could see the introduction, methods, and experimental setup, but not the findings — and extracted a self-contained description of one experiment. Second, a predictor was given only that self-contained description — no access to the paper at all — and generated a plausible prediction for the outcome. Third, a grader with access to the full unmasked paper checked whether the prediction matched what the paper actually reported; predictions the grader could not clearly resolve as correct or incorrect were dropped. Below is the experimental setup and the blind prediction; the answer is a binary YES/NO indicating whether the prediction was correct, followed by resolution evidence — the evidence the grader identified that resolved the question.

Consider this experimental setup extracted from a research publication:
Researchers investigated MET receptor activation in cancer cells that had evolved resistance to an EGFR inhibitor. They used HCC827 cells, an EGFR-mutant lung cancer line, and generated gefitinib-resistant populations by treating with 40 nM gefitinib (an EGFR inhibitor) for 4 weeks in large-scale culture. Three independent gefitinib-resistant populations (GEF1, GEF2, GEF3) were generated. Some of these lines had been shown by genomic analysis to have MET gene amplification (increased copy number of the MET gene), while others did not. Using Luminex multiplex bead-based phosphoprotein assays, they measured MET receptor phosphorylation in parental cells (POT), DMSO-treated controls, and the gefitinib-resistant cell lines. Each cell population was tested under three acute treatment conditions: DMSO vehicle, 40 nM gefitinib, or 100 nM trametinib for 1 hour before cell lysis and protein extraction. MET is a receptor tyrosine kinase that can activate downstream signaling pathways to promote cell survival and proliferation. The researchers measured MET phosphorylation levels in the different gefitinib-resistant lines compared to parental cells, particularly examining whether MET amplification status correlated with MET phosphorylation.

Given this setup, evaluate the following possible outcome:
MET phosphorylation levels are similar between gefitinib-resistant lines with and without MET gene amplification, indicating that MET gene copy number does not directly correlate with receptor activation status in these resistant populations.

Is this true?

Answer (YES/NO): NO